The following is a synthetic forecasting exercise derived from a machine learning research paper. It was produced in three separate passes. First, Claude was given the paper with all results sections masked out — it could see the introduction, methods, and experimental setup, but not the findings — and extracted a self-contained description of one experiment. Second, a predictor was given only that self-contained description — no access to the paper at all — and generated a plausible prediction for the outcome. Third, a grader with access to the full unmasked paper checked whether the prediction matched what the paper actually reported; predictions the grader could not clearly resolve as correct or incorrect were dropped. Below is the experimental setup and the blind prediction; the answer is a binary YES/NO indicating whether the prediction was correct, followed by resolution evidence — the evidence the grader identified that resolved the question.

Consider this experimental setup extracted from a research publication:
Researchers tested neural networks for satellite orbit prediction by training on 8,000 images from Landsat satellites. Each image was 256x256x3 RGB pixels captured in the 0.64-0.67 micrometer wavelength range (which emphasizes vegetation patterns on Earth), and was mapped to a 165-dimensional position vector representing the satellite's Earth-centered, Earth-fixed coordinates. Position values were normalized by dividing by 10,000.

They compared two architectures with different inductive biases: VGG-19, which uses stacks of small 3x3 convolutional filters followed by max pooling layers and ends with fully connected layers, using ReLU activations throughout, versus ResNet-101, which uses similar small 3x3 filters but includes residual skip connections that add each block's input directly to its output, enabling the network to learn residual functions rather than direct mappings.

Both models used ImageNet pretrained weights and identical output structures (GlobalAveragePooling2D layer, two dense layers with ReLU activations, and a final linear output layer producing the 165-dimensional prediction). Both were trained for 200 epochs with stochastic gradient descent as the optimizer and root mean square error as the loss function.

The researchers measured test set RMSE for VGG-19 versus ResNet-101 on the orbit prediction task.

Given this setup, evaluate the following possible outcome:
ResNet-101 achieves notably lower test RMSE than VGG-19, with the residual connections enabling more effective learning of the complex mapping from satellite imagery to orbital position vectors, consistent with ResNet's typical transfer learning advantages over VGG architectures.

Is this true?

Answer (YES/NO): YES